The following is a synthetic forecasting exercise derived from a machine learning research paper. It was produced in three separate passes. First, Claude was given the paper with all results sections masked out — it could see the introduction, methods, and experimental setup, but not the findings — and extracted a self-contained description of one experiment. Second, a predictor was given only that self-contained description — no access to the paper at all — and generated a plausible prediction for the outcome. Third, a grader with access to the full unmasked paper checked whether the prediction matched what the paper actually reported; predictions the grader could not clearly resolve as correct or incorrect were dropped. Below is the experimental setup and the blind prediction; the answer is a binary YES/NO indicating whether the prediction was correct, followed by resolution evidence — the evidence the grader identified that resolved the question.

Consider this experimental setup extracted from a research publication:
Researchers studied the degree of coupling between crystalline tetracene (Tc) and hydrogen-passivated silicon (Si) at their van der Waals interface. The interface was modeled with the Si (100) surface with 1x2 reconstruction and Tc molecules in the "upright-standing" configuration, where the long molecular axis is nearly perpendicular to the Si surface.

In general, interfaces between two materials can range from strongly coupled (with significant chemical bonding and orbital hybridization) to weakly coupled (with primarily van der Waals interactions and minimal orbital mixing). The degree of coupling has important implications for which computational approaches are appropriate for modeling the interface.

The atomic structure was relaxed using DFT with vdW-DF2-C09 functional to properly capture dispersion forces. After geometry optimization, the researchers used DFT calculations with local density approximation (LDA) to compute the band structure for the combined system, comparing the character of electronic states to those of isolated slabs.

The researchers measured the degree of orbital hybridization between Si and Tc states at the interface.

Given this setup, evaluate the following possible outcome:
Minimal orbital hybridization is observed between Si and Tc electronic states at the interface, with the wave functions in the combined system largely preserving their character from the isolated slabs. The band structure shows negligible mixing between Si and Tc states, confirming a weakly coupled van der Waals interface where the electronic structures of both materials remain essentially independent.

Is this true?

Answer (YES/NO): YES